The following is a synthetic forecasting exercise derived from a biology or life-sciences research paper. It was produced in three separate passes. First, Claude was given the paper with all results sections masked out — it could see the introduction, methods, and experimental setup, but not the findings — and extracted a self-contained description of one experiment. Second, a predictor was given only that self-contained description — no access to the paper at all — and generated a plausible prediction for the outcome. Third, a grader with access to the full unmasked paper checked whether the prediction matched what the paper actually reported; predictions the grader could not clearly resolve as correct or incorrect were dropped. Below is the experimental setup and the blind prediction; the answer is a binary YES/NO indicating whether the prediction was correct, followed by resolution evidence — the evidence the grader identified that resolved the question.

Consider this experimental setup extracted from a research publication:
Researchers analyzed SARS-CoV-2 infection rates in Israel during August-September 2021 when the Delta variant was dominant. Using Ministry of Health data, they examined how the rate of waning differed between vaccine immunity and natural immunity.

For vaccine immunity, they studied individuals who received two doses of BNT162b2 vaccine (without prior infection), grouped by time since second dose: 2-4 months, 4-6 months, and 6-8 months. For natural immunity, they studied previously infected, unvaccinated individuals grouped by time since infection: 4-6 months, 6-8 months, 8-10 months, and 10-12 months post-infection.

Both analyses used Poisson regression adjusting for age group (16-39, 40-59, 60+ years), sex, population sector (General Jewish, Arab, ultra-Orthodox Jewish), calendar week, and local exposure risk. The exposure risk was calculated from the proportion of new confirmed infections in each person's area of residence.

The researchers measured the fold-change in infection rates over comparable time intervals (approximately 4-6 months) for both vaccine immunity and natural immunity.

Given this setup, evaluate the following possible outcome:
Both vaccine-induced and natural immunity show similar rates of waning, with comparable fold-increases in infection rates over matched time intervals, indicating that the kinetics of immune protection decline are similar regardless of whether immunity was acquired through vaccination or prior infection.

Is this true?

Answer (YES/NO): NO